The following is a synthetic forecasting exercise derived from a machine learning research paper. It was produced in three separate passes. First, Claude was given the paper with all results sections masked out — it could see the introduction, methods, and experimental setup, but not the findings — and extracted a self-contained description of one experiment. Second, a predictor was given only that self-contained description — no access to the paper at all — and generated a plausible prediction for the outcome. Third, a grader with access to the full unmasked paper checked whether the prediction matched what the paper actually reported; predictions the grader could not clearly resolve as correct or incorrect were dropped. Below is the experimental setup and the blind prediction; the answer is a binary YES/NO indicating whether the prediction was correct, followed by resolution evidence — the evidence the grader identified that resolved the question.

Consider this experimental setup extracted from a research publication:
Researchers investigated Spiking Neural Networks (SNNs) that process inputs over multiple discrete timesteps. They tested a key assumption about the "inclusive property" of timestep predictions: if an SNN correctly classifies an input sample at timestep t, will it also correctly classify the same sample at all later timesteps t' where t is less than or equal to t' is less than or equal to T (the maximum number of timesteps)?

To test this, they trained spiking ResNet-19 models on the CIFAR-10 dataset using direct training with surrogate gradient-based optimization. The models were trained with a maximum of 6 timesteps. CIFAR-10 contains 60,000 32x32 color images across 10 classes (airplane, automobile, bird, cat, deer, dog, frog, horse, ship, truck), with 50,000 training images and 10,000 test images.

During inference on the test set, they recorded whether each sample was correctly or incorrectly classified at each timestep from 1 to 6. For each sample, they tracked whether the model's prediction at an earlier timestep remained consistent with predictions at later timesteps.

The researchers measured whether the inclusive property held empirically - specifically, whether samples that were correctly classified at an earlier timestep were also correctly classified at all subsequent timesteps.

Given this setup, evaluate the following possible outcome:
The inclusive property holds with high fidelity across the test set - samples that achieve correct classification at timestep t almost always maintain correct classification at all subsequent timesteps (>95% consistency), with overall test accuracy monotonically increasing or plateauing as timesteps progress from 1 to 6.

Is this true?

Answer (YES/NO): YES